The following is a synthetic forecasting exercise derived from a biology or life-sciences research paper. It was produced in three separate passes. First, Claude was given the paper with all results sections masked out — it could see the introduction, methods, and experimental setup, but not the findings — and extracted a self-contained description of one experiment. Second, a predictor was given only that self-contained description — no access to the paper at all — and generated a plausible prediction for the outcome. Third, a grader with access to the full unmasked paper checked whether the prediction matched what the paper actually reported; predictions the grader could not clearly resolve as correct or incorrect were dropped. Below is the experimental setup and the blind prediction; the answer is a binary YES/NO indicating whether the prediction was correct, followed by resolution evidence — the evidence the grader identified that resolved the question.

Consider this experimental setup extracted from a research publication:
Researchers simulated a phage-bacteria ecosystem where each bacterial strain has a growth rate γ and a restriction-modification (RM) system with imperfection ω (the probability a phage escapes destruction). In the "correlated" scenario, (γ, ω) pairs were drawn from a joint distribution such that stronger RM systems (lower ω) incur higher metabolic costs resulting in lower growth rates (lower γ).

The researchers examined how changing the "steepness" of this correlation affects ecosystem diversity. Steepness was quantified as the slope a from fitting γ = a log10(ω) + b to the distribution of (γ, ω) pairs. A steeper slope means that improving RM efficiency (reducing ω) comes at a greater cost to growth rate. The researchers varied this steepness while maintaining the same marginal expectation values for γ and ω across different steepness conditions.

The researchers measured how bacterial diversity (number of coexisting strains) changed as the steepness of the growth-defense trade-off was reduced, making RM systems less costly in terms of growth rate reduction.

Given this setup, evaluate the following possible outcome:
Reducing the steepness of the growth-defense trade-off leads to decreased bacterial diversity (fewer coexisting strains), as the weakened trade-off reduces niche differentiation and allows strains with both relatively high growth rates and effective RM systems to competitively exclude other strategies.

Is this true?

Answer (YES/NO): NO